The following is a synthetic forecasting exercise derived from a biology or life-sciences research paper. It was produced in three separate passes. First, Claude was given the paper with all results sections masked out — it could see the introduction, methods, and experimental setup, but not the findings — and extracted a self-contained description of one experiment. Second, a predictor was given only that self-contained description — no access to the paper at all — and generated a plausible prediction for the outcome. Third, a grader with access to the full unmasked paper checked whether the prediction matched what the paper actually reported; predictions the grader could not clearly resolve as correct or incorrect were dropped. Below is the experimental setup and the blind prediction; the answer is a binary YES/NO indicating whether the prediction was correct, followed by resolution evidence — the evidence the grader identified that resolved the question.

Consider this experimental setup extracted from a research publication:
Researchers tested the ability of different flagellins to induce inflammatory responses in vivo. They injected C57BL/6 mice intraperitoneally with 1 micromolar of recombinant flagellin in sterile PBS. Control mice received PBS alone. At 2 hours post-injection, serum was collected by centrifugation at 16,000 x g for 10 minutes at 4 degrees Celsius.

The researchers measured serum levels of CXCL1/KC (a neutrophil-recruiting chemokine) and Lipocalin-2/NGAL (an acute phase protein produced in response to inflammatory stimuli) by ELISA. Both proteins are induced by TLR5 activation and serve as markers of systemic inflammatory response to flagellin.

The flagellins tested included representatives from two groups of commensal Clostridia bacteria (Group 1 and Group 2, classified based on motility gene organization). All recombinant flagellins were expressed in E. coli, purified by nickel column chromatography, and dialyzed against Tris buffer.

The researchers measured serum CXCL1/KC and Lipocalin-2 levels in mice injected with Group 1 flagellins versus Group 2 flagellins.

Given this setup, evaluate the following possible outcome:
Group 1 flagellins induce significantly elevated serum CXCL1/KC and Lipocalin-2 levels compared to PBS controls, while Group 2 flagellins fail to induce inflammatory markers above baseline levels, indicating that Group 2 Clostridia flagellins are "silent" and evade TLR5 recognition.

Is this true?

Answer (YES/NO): NO